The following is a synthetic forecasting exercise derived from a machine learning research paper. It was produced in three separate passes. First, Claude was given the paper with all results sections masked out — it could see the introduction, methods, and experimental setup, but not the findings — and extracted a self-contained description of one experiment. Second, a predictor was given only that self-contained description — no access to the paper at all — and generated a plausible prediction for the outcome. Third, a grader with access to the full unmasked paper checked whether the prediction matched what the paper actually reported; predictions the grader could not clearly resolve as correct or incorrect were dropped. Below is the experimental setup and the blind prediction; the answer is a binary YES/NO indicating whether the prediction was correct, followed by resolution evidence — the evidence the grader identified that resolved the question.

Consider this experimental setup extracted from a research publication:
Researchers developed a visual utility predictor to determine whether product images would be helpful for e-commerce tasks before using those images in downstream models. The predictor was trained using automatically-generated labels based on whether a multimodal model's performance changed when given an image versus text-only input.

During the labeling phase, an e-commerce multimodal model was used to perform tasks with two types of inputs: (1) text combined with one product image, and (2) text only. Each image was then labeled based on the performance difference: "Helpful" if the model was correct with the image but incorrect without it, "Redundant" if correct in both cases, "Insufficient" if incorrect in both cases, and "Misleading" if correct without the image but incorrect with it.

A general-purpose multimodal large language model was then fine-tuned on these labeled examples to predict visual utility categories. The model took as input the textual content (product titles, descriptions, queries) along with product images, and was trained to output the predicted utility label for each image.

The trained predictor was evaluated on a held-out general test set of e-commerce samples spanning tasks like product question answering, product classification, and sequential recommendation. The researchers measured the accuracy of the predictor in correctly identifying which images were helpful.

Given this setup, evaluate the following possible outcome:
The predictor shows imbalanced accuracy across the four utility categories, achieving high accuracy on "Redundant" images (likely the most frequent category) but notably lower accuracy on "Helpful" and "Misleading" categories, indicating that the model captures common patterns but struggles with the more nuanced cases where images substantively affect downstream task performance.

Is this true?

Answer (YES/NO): NO